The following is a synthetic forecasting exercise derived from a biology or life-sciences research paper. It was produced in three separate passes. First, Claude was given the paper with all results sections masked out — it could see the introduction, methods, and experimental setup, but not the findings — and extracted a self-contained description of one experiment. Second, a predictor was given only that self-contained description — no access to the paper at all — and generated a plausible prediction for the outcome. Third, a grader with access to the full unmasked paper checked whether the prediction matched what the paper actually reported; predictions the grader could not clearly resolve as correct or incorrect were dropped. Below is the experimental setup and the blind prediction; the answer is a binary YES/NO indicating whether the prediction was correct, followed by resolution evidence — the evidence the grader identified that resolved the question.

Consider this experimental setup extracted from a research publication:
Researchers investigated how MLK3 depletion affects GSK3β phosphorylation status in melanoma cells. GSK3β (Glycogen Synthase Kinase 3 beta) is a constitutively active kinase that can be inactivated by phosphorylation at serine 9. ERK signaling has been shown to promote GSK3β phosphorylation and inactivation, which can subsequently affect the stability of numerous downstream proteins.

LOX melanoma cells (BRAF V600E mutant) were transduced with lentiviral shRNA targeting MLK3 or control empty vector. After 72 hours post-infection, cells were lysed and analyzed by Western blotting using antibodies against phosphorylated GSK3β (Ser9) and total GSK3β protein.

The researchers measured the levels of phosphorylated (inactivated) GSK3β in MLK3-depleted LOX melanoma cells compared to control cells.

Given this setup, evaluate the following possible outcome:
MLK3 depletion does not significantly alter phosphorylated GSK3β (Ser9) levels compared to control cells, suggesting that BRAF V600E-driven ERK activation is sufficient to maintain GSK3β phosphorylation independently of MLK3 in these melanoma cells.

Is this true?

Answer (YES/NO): NO